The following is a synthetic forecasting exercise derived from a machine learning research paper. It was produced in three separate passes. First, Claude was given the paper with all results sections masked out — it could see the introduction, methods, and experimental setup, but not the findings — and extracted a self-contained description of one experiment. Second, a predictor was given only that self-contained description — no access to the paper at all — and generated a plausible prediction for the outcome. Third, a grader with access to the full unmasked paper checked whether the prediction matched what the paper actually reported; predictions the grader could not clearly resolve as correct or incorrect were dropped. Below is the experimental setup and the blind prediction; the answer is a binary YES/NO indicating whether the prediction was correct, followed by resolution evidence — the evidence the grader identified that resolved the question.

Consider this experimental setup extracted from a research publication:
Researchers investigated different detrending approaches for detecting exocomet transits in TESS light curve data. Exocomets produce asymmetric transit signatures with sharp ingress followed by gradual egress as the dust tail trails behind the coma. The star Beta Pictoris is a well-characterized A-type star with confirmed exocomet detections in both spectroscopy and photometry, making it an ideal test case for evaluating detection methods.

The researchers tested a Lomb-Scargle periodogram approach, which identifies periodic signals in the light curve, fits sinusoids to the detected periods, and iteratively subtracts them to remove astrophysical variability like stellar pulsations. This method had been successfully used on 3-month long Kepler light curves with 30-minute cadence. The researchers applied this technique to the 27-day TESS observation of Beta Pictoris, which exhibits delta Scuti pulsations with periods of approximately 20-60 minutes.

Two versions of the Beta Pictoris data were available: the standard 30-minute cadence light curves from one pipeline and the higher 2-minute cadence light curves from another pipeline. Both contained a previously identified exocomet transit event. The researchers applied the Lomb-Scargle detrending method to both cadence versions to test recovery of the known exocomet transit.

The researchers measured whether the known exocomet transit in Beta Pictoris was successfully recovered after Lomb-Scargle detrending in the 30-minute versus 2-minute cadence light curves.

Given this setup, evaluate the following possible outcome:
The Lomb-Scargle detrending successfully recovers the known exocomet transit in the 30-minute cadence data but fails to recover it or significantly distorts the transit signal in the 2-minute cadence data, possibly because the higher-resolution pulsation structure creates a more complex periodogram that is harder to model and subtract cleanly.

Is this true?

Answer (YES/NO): NO